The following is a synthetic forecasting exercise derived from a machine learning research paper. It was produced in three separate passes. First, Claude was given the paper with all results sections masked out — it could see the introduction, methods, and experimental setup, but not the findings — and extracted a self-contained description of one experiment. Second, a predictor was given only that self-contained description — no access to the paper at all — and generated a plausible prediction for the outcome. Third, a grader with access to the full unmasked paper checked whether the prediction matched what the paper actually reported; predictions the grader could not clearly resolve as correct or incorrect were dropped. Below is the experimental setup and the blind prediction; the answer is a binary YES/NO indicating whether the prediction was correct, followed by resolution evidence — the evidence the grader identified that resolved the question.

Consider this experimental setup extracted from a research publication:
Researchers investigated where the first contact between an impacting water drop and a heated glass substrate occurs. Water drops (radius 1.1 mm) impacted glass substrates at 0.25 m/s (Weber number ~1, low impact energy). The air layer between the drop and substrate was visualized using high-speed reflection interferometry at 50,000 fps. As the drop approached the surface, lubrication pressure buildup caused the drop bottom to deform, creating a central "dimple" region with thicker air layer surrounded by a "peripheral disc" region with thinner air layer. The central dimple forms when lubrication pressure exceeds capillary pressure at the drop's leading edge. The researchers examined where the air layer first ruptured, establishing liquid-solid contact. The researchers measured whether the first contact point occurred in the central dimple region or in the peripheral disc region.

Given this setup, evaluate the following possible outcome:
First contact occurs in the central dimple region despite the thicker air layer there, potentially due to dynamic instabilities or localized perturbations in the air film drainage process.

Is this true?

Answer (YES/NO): NO